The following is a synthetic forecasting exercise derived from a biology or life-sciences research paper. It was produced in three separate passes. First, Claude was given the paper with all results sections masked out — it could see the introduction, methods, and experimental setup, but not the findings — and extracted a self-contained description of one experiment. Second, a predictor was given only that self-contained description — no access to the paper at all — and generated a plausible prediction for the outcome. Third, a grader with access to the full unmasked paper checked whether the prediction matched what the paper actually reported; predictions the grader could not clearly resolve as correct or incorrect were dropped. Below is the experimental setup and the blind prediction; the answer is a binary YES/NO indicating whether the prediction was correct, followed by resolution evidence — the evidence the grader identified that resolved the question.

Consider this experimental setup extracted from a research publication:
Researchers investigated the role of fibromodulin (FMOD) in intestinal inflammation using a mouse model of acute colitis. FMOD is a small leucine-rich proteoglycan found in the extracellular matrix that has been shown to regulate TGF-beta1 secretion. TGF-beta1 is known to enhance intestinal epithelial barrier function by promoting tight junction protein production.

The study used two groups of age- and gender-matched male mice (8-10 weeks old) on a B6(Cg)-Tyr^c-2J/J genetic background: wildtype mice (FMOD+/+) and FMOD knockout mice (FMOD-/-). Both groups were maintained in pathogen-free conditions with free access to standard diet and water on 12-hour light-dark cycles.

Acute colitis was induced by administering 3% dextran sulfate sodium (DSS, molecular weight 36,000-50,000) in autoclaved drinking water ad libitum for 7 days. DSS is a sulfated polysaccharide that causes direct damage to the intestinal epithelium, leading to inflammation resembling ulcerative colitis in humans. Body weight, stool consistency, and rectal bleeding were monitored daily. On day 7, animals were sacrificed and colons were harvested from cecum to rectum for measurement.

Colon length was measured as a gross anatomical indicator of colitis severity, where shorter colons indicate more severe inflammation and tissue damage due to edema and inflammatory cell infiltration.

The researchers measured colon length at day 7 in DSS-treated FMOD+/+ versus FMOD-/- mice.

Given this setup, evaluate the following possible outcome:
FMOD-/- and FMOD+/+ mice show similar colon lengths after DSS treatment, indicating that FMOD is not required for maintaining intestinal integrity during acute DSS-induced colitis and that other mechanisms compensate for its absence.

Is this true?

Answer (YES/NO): NO